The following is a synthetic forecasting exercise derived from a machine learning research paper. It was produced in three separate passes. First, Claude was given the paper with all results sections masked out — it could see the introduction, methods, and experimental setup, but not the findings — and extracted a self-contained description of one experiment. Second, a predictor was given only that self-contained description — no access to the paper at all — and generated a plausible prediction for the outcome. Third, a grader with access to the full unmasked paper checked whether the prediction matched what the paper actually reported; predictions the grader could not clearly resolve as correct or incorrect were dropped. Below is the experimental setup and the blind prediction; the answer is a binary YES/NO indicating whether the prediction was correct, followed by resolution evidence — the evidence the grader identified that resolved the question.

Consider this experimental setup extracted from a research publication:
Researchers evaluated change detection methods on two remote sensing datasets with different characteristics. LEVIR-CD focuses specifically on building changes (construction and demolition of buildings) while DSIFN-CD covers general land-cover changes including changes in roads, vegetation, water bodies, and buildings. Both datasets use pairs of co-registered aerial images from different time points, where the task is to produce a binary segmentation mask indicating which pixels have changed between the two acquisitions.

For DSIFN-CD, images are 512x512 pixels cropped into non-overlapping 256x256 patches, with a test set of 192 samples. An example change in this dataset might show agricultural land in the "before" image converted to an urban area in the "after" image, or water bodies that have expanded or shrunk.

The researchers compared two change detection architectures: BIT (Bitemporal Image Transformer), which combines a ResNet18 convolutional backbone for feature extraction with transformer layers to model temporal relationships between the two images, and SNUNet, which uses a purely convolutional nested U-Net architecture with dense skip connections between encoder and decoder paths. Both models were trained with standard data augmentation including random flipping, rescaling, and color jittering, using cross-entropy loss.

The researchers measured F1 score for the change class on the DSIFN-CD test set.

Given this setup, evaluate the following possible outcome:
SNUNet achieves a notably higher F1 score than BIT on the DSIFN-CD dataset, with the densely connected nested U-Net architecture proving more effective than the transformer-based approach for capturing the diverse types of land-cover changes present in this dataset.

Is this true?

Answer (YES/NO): NO